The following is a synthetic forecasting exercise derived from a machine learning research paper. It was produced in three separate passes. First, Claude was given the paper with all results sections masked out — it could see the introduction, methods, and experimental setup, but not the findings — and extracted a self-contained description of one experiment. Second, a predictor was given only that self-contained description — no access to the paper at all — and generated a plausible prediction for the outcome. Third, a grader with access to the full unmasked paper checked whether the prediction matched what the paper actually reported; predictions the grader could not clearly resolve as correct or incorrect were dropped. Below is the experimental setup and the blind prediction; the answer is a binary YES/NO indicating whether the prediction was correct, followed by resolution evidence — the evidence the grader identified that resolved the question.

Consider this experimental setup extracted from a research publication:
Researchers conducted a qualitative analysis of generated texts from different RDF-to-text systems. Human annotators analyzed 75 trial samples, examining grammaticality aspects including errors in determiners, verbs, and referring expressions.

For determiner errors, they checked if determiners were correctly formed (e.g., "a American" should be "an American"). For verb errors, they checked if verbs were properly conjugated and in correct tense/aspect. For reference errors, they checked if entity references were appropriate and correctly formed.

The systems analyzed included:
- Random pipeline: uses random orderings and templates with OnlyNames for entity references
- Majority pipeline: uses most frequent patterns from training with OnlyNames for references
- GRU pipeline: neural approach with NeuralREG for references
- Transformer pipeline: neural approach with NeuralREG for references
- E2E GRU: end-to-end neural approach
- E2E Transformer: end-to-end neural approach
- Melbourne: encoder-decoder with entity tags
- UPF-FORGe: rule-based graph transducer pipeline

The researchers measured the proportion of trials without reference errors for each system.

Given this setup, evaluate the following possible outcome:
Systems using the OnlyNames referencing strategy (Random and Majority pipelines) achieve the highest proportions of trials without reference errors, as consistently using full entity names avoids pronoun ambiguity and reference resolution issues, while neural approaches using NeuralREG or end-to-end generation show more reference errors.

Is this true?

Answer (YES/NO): NO